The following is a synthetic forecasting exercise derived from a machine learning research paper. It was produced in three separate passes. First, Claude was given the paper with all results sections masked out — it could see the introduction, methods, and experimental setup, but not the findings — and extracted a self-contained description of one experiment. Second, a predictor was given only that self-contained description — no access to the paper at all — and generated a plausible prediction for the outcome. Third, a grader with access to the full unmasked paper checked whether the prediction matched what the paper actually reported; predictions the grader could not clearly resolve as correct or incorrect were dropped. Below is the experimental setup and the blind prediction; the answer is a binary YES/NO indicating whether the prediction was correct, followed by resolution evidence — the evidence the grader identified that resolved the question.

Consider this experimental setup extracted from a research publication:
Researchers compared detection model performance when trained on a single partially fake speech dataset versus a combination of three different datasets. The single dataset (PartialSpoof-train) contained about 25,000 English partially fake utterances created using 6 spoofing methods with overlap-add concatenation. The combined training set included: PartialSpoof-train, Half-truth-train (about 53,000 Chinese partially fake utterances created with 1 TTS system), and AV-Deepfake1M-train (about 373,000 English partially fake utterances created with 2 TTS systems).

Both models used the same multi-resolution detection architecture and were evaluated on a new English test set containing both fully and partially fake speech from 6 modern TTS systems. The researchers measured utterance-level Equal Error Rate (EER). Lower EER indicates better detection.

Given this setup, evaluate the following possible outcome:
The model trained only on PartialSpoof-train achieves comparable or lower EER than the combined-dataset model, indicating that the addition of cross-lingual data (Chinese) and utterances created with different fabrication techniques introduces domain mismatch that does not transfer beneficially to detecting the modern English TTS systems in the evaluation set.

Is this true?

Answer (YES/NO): YES